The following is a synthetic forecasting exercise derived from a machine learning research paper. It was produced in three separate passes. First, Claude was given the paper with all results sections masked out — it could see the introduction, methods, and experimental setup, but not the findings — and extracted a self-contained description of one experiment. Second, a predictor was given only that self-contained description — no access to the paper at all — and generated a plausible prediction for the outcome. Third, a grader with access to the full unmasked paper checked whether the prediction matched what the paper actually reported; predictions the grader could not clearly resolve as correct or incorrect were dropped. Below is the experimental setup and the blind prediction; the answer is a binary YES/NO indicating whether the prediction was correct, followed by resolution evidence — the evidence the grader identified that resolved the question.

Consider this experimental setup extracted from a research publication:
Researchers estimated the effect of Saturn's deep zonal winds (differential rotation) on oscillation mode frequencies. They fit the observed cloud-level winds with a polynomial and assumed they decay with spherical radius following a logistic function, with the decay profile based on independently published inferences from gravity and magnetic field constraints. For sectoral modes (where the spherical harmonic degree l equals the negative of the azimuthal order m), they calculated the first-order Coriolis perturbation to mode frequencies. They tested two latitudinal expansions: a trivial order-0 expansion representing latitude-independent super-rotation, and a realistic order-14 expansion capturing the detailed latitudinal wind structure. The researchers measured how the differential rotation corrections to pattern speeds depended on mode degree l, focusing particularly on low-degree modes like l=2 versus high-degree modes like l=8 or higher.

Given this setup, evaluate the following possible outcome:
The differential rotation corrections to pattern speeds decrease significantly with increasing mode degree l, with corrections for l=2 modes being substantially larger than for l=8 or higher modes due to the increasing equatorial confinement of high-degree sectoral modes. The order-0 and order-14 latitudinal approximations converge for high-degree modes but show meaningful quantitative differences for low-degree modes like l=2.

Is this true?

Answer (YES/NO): NO